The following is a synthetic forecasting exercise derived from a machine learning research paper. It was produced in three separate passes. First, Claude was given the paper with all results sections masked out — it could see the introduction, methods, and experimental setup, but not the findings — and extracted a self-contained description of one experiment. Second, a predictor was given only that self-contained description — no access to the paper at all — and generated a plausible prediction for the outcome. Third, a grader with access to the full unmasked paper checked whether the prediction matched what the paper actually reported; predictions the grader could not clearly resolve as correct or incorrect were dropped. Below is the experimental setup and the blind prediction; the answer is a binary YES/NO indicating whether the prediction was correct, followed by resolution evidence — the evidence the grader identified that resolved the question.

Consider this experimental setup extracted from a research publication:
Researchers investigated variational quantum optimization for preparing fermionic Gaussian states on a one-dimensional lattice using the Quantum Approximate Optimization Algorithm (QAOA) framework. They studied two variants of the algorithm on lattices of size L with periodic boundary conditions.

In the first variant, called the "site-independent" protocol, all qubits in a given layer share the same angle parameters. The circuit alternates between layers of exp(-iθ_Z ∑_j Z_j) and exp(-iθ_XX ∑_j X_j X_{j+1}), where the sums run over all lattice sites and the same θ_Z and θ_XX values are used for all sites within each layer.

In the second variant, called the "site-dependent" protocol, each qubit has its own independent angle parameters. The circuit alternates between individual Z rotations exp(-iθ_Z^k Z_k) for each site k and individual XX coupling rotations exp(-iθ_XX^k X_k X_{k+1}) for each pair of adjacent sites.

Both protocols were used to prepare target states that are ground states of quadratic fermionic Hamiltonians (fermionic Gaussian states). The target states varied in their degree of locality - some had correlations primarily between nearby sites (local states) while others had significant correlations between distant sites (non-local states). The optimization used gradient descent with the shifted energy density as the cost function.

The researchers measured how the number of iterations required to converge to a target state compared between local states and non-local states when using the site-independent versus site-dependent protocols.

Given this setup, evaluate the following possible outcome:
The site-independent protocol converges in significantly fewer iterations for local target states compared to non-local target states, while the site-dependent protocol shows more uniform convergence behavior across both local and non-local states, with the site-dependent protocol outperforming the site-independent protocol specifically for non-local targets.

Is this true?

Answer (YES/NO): NO